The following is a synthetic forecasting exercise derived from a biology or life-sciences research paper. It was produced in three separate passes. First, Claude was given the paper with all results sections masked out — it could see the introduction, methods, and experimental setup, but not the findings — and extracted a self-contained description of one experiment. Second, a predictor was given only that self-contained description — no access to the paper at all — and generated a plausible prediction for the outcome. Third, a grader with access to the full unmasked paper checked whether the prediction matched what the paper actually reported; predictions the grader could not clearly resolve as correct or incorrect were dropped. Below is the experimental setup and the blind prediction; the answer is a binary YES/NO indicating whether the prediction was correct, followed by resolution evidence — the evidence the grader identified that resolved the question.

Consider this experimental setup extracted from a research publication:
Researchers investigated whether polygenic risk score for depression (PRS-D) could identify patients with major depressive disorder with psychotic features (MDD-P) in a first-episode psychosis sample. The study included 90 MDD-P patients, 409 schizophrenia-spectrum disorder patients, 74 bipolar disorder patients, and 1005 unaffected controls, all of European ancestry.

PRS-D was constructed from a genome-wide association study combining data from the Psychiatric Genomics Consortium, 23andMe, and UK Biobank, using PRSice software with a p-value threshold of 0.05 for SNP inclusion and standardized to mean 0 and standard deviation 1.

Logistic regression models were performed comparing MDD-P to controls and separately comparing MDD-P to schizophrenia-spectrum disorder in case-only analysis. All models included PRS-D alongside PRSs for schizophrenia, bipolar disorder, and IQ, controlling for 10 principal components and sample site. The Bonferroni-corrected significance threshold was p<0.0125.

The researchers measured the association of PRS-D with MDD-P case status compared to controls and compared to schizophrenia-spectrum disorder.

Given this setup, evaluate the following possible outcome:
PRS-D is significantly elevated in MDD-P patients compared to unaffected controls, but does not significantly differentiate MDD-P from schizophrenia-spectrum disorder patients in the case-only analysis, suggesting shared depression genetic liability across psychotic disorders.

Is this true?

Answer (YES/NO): NO